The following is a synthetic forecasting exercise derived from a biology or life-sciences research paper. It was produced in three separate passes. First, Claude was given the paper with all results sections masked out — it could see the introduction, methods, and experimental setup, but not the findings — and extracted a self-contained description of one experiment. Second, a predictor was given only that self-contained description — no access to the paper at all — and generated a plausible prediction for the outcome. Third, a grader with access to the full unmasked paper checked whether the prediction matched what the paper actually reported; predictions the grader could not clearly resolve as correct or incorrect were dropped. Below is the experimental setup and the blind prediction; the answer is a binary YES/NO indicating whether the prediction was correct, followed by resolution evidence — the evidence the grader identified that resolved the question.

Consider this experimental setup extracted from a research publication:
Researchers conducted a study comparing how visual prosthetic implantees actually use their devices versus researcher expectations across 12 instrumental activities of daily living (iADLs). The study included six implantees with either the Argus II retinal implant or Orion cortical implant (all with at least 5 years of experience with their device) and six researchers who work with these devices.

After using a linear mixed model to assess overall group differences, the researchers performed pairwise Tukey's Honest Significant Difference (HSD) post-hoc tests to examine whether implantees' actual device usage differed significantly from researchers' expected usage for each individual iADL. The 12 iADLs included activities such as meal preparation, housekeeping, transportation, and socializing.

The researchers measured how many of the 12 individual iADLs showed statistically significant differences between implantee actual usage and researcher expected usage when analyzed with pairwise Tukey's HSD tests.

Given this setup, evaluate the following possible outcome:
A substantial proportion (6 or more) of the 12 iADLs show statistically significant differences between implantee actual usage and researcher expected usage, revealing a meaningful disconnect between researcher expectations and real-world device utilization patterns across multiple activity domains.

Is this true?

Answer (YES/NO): YES